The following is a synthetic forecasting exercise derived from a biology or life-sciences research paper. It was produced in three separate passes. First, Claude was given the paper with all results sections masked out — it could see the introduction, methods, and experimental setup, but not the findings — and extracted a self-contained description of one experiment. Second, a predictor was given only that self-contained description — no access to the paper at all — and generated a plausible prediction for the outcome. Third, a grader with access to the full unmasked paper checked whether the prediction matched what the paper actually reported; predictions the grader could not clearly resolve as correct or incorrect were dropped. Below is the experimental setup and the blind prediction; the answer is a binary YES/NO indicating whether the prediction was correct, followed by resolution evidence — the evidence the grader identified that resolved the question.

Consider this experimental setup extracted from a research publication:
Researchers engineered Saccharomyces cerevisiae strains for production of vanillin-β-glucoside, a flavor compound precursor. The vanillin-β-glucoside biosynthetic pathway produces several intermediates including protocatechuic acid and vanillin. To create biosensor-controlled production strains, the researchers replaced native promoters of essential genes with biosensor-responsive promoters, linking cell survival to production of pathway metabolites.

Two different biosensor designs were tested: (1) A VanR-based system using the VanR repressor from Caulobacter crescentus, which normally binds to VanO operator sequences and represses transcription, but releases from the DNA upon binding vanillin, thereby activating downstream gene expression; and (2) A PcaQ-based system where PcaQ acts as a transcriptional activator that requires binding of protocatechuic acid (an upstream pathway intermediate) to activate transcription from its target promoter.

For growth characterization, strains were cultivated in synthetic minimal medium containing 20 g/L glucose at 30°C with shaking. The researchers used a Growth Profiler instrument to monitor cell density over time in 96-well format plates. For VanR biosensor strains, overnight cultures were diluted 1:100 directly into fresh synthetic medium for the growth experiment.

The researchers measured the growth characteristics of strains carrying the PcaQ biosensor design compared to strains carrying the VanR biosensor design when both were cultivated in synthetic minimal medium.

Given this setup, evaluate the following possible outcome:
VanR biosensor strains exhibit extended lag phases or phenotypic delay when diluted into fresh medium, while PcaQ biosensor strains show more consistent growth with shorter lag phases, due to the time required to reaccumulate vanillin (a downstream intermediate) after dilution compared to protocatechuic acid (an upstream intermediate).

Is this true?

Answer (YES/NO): NO